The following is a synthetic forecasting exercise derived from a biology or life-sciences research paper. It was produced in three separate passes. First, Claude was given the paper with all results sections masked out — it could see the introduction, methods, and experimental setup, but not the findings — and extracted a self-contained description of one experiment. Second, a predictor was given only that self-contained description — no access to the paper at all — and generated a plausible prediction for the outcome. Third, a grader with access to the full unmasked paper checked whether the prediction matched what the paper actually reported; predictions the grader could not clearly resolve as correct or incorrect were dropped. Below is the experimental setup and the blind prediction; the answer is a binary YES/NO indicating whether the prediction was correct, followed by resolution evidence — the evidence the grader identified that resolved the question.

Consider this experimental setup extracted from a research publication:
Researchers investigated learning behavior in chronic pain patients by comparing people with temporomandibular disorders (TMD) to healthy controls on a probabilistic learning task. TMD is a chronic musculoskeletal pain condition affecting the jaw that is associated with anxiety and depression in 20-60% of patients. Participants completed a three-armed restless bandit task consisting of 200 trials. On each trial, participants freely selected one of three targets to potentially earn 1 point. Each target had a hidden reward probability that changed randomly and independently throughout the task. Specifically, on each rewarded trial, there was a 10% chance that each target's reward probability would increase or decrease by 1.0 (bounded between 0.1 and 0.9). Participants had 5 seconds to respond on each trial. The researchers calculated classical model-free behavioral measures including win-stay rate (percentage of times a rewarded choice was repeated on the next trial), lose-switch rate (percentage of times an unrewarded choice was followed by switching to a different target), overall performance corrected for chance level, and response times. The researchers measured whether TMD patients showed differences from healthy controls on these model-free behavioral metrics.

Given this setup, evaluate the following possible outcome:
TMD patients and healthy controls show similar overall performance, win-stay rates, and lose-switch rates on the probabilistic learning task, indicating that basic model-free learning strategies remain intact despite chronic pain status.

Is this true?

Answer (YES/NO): YES